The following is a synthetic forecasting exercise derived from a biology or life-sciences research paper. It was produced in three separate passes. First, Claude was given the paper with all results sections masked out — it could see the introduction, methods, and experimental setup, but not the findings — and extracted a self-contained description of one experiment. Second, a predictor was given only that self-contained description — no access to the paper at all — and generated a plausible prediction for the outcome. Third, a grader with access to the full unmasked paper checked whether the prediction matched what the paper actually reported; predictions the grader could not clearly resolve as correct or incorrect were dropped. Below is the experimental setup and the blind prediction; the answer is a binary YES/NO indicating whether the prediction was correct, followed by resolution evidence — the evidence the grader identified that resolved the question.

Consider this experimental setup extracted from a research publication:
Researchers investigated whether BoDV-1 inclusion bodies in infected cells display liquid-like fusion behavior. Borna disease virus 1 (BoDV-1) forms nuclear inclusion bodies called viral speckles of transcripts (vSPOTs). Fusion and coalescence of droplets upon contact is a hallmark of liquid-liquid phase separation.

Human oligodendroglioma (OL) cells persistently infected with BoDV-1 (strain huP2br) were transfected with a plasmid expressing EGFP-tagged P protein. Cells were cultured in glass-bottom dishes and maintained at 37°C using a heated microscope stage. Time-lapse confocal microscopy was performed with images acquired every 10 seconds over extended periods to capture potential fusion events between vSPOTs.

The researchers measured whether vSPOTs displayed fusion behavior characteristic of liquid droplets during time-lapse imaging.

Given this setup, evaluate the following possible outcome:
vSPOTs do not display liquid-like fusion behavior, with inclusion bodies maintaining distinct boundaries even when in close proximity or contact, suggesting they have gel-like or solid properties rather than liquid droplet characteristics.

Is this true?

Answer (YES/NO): NO